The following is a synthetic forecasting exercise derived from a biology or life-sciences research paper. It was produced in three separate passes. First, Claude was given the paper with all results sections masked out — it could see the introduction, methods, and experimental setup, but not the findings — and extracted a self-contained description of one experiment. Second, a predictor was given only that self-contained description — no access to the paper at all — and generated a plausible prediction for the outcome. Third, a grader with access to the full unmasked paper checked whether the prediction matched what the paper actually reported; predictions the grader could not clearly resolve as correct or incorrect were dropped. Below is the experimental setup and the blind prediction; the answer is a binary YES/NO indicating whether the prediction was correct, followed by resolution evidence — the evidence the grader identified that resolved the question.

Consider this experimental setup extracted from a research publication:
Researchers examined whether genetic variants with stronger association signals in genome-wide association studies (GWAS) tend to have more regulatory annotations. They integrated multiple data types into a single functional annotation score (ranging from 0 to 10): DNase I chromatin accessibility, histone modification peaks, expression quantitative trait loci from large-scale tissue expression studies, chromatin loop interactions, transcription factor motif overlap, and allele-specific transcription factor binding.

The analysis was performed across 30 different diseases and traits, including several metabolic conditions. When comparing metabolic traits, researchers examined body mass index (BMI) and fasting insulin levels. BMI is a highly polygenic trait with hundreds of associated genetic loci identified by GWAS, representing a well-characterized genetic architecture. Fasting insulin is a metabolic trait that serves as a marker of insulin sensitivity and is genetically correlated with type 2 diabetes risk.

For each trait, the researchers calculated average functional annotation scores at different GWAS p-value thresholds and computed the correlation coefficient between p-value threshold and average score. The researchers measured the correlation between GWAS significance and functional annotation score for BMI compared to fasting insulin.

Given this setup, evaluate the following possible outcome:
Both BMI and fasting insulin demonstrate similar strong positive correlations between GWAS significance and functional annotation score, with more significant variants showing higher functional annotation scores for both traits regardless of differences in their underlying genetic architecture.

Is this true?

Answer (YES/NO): NO